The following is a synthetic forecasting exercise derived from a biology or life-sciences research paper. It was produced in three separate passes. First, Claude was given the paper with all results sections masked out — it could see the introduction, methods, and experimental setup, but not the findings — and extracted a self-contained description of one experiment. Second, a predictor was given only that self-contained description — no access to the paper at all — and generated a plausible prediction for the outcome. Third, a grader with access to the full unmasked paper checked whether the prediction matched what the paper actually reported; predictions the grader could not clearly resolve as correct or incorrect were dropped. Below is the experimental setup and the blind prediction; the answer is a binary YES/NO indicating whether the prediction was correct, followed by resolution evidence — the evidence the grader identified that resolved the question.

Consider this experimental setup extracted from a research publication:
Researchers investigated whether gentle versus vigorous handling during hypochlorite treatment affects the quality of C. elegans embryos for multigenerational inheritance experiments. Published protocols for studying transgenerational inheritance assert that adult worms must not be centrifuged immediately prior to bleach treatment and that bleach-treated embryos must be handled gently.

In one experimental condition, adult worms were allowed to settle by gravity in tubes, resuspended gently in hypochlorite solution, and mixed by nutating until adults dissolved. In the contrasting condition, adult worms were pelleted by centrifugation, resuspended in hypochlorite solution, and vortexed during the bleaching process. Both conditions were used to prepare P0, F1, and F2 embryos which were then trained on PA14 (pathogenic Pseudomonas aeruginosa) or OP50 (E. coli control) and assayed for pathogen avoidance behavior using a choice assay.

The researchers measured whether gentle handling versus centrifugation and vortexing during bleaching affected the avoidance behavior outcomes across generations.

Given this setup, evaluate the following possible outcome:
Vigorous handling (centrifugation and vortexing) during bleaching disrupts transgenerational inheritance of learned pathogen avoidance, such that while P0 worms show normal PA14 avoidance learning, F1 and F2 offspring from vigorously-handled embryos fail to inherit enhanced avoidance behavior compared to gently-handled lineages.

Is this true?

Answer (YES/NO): NO